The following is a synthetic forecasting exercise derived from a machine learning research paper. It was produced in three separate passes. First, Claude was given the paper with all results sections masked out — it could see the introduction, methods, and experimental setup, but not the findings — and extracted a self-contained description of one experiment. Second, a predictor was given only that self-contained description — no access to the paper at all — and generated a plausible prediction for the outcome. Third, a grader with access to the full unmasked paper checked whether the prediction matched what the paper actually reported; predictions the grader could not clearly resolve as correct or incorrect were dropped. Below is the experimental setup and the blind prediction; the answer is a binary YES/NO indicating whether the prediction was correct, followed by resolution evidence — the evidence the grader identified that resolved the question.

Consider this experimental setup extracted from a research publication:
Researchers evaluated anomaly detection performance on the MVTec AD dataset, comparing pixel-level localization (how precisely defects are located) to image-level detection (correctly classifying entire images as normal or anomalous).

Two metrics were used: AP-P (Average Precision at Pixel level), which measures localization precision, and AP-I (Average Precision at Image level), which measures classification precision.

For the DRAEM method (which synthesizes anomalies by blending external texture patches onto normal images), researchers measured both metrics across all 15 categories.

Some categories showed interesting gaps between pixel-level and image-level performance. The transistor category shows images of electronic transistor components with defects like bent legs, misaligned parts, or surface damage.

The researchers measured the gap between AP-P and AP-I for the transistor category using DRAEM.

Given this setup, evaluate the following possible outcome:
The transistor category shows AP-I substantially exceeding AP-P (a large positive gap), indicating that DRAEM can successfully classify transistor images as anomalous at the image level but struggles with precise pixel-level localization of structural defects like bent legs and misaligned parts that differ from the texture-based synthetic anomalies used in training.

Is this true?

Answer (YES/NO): YES